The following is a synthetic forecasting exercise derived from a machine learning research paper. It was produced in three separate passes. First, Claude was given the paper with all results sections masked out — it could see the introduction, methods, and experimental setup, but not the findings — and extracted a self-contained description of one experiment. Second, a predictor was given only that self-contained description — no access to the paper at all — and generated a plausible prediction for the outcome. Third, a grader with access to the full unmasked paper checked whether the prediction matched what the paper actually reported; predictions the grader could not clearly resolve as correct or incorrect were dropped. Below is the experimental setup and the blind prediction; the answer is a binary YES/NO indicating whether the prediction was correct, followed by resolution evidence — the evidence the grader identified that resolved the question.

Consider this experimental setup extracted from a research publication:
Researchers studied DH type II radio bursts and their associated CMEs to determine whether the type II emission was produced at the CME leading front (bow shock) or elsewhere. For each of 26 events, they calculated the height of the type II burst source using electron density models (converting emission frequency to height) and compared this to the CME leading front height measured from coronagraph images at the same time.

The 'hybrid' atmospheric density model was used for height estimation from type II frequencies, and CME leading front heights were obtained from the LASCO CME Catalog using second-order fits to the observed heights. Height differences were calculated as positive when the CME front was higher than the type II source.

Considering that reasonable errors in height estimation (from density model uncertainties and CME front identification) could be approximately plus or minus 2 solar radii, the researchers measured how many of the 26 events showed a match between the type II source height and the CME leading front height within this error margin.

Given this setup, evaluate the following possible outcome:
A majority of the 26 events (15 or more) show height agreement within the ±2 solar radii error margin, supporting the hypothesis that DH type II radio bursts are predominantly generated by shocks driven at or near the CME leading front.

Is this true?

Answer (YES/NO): YES